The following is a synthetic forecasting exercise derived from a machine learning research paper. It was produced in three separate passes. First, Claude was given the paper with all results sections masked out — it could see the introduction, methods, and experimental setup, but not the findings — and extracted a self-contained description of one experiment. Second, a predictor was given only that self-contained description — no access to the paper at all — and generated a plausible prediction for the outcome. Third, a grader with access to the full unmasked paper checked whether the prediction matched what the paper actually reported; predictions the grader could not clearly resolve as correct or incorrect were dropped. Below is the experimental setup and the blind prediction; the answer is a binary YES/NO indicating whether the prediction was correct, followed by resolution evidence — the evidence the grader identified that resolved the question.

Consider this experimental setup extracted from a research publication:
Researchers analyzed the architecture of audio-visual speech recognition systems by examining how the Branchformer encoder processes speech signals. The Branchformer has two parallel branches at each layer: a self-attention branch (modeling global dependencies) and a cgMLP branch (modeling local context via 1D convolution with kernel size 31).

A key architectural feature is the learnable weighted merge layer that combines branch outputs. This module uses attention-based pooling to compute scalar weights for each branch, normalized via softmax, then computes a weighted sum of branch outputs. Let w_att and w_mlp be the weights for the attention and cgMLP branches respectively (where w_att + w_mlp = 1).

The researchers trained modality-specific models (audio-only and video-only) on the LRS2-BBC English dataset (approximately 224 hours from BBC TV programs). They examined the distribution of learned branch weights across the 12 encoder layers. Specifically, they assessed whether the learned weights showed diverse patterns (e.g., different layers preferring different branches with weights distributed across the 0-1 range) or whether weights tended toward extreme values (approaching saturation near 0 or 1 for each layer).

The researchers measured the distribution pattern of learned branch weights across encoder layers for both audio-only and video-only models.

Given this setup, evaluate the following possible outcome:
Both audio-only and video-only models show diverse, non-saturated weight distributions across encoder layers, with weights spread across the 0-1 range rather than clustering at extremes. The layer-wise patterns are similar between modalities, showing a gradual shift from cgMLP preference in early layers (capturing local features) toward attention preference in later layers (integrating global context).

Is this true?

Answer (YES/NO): NO